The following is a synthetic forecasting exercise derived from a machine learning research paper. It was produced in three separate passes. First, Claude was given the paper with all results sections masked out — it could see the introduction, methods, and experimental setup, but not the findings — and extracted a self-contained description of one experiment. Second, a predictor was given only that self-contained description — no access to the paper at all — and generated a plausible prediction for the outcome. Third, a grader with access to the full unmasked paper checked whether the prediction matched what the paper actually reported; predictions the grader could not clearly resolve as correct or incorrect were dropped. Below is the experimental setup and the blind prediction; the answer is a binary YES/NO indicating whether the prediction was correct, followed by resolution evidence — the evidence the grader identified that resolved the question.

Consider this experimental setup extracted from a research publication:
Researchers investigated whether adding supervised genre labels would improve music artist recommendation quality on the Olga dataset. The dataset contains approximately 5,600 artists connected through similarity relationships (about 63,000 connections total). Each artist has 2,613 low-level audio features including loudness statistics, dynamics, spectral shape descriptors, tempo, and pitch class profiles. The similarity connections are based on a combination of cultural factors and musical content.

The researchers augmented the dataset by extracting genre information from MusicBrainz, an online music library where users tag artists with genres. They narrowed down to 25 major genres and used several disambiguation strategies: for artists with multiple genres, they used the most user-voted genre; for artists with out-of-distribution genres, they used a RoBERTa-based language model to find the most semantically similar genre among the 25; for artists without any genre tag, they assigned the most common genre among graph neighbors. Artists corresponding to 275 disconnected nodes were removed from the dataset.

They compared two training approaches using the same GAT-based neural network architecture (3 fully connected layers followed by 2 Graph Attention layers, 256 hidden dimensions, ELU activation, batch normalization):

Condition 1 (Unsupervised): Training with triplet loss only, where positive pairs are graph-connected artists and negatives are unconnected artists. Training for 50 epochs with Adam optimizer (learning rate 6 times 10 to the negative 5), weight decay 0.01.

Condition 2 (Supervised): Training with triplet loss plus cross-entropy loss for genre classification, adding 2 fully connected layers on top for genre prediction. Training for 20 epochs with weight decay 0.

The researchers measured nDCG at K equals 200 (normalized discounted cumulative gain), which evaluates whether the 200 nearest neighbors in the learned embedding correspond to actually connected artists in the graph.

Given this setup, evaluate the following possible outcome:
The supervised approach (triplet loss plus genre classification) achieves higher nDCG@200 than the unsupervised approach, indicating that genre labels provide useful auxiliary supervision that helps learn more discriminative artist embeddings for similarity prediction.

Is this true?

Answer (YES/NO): NO